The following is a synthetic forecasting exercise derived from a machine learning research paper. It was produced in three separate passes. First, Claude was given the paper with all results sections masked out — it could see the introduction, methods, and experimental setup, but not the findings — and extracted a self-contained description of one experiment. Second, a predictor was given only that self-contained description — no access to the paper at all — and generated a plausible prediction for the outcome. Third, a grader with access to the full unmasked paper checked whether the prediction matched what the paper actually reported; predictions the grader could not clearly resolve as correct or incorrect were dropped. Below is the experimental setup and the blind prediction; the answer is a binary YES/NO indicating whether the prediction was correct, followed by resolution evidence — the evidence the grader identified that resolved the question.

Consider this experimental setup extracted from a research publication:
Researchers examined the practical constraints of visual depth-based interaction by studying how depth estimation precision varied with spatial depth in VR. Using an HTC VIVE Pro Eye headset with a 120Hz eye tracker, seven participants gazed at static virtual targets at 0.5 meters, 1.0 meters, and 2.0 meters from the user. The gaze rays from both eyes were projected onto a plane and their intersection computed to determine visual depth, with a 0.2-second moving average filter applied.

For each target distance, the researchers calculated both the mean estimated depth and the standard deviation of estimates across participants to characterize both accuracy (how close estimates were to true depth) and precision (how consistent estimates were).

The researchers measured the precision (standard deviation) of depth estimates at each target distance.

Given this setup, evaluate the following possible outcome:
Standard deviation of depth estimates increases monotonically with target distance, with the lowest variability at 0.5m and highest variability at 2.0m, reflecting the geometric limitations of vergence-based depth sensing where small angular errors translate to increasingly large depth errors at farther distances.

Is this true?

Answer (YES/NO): YES